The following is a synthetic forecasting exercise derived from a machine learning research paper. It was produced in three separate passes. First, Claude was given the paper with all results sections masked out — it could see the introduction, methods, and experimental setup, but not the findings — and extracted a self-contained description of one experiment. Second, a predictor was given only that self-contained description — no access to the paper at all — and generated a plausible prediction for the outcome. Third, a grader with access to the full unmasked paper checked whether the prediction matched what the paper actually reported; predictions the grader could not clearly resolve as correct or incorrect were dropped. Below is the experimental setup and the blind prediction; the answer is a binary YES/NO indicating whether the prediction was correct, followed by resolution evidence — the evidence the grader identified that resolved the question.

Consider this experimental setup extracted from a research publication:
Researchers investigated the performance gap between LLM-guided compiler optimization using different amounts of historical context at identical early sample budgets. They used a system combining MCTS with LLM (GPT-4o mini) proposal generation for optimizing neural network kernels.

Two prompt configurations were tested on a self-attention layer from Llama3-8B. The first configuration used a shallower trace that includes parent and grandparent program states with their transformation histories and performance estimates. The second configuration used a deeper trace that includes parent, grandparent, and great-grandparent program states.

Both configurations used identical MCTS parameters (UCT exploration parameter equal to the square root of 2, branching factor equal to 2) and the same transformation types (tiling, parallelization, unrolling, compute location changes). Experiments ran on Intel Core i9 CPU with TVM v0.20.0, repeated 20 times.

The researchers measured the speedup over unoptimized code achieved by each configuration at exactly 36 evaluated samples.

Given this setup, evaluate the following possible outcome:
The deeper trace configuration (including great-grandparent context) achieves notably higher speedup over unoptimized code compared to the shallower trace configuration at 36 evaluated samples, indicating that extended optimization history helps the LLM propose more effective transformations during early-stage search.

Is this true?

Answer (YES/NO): NO